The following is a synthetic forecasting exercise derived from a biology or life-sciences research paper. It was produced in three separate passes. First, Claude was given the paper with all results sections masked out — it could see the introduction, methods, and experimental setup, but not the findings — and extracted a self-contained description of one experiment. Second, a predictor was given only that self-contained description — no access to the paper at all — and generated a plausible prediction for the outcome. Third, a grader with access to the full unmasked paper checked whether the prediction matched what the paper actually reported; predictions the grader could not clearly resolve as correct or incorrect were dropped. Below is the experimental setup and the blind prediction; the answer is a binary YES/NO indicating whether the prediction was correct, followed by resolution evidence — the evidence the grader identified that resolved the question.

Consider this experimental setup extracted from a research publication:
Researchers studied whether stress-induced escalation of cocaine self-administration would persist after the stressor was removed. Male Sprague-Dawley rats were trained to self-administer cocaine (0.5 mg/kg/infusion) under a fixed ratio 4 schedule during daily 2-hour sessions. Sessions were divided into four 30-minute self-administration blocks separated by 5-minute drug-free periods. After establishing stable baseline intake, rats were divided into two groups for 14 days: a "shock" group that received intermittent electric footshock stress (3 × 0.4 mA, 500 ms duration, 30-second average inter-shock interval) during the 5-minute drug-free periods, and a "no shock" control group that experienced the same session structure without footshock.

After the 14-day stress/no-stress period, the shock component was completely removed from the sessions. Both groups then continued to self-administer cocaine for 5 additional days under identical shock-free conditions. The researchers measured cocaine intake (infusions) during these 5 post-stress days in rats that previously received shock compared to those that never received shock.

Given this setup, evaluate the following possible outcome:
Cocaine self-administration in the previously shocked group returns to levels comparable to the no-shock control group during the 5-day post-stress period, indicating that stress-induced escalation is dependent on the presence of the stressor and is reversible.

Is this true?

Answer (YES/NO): NO